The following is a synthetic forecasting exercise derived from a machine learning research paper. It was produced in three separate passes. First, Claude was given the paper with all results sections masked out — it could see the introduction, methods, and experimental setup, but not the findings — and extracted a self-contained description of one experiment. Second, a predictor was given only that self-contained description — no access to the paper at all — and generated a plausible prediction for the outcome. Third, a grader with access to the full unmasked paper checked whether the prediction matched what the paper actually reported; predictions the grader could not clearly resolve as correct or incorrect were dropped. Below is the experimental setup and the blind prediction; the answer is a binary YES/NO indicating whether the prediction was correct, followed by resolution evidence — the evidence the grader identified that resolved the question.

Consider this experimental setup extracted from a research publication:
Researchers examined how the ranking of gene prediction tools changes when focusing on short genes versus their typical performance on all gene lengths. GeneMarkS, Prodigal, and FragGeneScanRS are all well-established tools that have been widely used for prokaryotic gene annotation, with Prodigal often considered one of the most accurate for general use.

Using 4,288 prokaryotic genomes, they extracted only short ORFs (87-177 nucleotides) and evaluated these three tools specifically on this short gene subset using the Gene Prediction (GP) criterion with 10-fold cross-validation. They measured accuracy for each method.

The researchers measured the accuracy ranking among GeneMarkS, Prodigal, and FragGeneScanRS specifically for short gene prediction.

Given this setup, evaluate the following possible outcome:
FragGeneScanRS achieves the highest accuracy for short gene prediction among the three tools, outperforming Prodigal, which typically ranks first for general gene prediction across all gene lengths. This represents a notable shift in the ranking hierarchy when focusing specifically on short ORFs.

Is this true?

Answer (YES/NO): NO